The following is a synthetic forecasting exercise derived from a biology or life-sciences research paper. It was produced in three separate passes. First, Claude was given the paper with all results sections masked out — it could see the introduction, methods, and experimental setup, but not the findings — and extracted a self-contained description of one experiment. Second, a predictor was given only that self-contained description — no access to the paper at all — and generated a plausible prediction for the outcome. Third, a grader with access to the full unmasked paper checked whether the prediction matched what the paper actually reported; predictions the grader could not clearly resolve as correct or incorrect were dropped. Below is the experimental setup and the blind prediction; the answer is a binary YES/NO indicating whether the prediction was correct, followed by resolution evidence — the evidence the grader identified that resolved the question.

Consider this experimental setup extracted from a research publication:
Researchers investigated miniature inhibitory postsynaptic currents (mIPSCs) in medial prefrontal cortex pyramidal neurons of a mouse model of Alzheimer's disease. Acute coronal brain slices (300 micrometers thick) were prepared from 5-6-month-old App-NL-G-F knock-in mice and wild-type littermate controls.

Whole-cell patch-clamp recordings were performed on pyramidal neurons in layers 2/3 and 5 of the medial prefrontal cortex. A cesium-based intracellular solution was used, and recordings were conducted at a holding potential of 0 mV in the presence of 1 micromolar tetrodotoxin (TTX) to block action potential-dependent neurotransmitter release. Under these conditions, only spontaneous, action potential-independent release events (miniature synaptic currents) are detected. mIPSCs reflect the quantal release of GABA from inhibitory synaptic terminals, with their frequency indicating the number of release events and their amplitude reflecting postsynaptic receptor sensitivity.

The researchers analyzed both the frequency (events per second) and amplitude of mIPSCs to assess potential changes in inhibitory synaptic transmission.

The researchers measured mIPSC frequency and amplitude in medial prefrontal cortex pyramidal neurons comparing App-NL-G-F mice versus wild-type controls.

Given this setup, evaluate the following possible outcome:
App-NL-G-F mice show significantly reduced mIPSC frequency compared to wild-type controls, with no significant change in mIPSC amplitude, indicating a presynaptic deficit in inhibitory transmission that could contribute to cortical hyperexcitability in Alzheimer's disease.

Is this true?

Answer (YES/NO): NO